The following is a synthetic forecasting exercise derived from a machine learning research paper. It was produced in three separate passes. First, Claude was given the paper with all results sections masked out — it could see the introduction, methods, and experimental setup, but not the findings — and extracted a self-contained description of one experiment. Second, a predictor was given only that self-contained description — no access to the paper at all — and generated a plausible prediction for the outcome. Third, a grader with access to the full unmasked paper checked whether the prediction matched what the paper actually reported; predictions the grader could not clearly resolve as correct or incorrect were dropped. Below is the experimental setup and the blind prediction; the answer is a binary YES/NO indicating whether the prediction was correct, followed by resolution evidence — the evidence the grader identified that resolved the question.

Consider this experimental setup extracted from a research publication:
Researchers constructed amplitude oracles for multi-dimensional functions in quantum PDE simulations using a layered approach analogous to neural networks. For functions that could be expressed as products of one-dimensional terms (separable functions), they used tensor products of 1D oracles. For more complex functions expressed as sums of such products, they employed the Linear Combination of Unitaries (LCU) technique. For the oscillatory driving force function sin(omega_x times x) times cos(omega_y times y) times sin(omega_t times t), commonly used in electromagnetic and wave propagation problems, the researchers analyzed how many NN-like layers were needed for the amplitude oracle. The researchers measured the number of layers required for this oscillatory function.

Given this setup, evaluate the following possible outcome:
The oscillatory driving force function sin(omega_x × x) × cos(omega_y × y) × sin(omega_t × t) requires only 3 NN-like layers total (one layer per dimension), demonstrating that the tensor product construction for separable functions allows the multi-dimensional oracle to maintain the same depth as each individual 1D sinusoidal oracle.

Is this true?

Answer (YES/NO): NO